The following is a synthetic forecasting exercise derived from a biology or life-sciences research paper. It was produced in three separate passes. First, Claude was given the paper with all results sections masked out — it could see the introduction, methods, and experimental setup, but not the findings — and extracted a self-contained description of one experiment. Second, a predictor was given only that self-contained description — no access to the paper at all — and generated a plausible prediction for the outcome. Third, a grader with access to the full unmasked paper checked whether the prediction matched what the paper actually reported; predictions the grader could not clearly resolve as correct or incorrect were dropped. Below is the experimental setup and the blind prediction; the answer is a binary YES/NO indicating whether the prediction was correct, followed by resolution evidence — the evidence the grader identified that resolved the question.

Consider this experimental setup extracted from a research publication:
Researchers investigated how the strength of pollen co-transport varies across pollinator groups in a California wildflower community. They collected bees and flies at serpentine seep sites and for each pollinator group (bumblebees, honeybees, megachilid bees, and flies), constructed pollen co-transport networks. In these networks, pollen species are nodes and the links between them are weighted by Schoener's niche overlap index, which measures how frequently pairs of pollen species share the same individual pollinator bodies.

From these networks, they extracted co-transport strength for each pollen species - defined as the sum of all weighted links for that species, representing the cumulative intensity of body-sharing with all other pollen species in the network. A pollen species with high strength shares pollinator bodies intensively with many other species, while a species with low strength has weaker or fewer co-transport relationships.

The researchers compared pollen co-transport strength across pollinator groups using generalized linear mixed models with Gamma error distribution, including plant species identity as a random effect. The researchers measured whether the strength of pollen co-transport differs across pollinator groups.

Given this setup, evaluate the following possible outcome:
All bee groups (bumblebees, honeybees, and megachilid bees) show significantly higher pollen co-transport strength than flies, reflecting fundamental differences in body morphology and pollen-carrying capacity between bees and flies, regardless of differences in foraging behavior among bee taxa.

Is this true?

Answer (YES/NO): NO